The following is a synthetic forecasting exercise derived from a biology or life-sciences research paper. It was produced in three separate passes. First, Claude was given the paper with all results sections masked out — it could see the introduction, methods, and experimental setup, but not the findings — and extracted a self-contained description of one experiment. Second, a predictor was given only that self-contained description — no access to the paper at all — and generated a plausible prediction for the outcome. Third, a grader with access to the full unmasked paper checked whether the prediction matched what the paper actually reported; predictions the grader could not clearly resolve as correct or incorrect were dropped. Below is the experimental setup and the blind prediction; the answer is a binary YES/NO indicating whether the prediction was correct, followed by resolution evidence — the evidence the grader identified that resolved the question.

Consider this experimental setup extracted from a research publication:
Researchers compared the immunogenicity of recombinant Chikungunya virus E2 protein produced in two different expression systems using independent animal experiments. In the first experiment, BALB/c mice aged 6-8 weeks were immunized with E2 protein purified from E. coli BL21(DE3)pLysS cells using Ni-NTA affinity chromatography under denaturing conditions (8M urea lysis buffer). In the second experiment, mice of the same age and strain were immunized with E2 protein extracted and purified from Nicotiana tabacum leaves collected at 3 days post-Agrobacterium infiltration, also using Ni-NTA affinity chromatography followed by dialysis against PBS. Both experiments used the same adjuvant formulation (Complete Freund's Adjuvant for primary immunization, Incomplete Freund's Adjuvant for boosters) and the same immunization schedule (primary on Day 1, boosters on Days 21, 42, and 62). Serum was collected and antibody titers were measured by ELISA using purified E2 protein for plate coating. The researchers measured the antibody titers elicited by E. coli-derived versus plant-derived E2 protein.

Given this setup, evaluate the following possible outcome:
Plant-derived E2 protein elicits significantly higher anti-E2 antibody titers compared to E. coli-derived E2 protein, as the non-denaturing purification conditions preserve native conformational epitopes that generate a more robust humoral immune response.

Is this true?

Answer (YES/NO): NO